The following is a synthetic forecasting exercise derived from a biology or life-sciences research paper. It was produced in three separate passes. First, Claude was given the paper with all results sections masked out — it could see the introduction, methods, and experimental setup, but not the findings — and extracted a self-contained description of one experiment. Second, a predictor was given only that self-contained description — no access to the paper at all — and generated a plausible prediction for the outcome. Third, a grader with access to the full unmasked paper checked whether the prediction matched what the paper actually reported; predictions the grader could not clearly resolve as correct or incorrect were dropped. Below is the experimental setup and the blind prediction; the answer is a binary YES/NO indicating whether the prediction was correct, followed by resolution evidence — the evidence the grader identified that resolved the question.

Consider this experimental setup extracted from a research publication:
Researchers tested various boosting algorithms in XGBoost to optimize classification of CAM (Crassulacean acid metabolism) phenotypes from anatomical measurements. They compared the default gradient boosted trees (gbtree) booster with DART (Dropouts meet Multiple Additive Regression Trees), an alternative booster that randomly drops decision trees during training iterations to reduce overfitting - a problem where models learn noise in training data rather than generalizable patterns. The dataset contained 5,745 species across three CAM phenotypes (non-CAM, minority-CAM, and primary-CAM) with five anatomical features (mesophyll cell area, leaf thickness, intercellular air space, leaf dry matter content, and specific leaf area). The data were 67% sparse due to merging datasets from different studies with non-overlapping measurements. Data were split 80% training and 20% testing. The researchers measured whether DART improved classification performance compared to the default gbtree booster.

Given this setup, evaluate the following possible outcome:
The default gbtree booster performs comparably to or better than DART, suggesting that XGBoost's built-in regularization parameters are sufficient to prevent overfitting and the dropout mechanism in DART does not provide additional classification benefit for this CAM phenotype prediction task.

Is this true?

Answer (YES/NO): YES